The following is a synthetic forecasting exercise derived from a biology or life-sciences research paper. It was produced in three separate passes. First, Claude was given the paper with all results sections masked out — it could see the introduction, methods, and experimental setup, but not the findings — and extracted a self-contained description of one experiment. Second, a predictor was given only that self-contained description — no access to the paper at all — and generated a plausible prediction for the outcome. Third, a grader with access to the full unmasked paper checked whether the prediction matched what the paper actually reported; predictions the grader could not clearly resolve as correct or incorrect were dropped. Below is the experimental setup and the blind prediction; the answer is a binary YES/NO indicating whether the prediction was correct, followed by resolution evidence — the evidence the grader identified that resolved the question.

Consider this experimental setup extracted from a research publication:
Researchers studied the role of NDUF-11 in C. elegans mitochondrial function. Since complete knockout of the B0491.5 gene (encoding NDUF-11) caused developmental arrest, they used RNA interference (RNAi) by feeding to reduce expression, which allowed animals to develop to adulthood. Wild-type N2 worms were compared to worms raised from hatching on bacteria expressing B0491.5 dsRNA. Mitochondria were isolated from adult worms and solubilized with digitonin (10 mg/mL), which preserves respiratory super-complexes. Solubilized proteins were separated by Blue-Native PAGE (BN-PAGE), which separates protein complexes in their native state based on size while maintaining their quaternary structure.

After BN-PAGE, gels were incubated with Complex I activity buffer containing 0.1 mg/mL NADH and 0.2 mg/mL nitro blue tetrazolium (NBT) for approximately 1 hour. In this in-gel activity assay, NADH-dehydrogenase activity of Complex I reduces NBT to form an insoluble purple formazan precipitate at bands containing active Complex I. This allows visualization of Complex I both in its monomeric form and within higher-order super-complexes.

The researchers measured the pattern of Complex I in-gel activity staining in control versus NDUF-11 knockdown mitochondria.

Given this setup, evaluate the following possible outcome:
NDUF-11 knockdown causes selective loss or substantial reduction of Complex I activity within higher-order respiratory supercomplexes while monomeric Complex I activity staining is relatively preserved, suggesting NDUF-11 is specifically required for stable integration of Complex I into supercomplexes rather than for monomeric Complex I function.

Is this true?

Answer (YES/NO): NO